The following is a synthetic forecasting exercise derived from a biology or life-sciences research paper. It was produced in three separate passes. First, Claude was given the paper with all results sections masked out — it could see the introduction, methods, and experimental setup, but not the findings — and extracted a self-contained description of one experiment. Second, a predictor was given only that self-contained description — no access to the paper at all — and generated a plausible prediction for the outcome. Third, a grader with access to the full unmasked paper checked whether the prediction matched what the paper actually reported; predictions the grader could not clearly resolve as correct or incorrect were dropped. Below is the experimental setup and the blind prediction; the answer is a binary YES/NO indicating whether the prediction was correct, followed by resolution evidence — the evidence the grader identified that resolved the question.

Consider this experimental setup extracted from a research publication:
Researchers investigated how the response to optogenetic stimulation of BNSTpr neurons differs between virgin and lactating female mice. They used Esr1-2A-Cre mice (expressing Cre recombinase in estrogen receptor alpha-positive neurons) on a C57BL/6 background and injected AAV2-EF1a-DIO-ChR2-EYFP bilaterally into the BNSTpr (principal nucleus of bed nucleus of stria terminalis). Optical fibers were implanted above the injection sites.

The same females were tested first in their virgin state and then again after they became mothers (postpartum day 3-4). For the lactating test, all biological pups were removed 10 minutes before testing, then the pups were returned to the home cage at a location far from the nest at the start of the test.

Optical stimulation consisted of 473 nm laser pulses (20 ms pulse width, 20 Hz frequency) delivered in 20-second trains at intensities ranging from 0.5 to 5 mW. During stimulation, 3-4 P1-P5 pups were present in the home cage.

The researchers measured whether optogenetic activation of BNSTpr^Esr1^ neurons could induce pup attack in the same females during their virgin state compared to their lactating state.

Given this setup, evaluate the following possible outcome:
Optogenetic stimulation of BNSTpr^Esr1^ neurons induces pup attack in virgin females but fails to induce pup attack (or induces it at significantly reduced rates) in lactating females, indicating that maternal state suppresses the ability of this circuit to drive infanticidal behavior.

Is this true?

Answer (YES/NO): NO